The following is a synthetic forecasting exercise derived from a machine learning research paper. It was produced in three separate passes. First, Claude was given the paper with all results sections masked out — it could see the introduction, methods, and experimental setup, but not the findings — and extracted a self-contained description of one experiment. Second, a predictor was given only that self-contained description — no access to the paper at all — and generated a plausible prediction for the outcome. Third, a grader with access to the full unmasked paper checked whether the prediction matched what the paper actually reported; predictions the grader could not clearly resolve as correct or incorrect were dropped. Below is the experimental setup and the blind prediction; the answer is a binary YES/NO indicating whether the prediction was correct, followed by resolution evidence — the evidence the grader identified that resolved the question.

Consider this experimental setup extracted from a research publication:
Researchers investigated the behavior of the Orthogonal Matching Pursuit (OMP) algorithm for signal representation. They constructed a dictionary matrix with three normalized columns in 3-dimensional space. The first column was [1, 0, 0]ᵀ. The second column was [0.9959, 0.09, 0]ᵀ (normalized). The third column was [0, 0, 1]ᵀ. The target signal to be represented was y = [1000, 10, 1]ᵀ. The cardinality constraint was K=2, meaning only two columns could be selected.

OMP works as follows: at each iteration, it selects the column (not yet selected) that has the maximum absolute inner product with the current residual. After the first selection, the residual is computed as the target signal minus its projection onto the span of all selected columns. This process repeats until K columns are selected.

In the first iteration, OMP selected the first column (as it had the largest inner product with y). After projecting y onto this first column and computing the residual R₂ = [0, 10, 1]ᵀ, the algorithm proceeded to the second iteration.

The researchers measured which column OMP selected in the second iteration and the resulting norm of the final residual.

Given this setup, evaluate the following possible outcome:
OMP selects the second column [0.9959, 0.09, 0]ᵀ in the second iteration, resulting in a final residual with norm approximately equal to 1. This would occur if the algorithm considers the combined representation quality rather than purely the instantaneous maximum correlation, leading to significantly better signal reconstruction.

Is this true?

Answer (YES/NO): NO